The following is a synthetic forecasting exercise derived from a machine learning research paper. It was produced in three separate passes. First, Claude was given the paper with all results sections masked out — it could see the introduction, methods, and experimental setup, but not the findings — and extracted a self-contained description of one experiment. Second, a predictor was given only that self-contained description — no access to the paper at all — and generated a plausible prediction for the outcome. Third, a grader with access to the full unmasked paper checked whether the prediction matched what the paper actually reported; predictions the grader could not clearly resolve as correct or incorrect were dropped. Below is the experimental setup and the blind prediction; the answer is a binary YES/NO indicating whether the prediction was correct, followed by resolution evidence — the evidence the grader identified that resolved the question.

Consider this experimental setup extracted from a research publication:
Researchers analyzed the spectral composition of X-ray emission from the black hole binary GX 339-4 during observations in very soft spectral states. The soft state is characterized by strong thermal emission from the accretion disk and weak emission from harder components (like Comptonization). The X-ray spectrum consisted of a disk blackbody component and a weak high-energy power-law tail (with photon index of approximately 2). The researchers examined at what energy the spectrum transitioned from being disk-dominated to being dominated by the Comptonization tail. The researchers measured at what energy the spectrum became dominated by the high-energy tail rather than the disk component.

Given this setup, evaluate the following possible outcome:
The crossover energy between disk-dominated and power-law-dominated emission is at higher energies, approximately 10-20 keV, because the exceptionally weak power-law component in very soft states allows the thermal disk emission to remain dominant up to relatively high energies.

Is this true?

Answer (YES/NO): NO